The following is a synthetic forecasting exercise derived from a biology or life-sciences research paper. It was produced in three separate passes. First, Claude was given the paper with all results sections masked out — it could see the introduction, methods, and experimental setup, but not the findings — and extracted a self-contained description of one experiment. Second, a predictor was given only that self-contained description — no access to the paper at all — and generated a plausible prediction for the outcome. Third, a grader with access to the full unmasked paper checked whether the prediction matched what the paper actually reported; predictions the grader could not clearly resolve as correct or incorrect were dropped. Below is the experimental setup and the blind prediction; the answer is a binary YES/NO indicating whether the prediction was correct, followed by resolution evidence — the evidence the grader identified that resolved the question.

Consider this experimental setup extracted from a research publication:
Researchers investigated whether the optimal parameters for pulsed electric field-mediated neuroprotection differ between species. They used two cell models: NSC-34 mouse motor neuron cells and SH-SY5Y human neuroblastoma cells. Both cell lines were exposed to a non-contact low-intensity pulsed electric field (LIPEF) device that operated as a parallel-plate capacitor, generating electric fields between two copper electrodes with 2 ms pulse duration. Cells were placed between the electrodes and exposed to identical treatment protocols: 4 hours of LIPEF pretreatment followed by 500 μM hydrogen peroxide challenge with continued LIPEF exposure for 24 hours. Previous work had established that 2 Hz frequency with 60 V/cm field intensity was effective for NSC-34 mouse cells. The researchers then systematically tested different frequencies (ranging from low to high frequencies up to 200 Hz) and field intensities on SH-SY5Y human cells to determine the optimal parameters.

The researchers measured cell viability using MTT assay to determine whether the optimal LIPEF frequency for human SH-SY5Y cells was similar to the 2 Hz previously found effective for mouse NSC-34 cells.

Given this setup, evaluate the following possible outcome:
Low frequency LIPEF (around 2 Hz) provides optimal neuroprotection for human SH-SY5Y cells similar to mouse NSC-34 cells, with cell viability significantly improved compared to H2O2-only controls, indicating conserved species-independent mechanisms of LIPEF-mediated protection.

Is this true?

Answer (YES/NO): NO